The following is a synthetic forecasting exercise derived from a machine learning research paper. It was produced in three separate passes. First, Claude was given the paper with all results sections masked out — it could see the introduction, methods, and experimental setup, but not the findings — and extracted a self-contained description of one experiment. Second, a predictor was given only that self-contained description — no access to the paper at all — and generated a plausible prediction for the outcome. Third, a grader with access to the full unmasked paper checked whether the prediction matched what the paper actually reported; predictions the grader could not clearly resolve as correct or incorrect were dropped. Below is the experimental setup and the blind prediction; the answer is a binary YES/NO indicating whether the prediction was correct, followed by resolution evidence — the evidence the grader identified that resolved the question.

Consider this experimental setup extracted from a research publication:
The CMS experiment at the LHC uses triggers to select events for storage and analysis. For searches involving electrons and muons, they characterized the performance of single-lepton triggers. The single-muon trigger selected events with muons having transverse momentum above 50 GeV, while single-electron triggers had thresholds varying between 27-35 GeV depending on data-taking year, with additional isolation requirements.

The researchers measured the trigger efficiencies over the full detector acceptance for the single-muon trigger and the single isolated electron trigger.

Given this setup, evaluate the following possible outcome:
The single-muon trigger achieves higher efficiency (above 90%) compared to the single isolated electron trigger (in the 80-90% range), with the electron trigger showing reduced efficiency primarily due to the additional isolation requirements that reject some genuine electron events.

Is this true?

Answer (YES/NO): NO